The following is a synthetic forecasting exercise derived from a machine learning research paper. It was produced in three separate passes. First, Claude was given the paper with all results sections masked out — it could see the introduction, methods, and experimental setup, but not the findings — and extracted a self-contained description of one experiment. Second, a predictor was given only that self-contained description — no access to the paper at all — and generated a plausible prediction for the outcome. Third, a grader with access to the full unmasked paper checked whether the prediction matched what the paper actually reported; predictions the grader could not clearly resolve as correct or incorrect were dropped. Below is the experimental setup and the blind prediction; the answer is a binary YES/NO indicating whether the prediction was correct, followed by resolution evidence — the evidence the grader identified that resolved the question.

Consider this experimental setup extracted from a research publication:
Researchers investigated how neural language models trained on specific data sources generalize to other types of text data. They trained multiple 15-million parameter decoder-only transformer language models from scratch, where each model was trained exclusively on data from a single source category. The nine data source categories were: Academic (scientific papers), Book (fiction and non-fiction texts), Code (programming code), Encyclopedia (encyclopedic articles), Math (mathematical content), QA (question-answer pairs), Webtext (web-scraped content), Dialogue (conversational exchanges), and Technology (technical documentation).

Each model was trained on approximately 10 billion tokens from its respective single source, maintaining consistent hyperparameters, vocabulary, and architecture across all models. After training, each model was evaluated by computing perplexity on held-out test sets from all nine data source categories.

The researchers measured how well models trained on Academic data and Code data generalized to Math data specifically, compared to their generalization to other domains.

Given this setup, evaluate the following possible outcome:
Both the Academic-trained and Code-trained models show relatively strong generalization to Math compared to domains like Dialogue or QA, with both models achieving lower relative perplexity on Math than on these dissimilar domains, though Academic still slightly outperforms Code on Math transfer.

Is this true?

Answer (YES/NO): NO